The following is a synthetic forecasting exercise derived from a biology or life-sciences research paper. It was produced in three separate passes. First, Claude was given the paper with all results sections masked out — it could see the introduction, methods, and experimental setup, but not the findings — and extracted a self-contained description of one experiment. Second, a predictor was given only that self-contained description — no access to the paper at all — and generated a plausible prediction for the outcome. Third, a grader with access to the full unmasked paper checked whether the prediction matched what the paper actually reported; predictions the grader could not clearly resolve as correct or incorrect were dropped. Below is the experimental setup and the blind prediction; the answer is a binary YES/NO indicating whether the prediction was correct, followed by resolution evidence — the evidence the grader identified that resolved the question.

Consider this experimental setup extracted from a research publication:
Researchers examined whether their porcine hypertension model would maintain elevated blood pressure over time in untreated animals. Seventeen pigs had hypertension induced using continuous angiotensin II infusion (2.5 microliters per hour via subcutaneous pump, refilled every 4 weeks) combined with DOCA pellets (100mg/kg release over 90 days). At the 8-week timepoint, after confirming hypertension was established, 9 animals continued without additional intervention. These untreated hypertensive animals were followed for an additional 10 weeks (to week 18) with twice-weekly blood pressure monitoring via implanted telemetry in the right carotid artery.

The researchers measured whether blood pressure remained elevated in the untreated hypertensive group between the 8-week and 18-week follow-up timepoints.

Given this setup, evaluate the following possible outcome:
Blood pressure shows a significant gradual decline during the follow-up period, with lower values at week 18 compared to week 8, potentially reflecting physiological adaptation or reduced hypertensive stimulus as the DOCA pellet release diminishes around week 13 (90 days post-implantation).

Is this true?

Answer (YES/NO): NO